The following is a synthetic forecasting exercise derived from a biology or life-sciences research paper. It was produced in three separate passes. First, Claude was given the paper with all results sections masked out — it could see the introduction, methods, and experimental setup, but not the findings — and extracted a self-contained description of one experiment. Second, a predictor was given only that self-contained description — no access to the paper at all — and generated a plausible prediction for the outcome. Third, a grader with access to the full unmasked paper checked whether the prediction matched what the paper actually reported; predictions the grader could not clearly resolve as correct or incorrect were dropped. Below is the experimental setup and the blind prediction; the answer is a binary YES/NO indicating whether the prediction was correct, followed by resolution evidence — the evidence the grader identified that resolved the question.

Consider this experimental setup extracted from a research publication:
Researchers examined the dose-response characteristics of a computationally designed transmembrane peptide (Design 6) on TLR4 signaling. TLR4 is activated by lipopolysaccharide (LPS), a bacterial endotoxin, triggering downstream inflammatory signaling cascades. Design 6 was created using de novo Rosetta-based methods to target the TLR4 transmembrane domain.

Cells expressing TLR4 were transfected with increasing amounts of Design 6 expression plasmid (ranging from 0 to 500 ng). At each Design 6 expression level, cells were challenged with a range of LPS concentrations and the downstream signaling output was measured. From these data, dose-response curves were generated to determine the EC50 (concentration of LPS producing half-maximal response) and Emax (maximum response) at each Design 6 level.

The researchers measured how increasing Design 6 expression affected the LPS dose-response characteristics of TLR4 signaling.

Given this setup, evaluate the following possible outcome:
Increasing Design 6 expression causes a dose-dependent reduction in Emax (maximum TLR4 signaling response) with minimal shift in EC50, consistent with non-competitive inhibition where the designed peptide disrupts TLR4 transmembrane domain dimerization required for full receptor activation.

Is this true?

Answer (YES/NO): YES